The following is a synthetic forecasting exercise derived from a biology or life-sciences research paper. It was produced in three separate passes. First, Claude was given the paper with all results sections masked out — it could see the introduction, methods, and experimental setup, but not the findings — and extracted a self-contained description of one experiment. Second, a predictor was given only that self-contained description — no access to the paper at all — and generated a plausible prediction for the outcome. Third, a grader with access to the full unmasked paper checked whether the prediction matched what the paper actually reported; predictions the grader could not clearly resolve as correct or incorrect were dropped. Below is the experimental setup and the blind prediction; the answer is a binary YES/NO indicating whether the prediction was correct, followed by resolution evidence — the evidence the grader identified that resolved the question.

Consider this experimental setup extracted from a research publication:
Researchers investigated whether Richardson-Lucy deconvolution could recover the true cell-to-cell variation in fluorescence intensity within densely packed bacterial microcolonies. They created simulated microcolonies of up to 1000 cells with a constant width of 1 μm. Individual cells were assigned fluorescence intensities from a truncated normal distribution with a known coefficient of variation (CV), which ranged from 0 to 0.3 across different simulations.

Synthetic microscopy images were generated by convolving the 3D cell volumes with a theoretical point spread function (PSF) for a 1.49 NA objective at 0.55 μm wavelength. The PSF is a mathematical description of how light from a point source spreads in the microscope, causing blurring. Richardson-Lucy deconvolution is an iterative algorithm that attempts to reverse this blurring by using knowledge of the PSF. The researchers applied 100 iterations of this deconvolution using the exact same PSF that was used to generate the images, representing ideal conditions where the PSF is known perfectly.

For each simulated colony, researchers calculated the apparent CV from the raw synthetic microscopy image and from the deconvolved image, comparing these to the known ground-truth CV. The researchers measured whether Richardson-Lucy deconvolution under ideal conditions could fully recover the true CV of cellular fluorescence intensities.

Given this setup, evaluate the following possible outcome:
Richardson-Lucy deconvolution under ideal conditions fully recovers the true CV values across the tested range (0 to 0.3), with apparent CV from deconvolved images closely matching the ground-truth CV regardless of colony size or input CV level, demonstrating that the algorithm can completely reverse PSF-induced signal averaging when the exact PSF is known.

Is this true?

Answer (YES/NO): NO